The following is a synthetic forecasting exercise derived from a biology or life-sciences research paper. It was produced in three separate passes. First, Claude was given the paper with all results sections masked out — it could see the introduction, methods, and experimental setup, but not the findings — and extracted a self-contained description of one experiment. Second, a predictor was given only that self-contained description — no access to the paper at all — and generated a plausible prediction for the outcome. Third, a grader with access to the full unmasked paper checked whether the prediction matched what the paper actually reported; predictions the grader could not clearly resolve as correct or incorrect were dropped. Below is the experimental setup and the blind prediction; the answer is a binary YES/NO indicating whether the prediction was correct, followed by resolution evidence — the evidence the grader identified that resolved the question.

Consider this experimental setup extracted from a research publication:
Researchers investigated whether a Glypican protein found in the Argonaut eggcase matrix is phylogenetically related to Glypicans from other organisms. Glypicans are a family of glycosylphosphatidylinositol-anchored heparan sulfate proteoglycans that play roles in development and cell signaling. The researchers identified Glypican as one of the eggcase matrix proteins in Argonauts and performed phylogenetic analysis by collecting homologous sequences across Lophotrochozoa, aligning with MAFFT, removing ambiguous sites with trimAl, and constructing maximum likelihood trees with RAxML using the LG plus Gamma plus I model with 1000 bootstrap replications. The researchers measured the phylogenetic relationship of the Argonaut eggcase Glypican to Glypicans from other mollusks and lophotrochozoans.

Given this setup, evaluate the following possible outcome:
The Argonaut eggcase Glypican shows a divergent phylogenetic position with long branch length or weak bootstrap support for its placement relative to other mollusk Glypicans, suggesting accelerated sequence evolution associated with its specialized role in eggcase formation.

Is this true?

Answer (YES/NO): NO